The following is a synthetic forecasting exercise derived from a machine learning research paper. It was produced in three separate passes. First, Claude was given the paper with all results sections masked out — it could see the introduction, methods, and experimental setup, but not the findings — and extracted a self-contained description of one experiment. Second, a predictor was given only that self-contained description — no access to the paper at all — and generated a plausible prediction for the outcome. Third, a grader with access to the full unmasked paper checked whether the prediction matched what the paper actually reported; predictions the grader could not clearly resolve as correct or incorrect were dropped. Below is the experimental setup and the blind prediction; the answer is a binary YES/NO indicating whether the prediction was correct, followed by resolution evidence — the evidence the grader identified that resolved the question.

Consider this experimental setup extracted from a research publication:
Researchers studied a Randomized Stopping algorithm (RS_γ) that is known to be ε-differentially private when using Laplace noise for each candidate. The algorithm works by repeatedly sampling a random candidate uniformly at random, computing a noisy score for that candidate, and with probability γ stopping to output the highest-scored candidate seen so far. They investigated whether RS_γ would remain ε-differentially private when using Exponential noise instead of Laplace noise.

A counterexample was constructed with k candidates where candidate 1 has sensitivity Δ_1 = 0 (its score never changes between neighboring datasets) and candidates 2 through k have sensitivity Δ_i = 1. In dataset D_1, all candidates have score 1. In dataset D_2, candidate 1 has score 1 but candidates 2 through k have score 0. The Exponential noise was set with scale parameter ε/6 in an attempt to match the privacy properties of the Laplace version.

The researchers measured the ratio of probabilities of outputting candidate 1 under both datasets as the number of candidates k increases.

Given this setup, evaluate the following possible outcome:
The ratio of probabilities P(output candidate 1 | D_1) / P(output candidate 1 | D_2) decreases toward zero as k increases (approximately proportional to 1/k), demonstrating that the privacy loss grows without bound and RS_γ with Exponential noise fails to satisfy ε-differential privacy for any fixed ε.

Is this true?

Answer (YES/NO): YES